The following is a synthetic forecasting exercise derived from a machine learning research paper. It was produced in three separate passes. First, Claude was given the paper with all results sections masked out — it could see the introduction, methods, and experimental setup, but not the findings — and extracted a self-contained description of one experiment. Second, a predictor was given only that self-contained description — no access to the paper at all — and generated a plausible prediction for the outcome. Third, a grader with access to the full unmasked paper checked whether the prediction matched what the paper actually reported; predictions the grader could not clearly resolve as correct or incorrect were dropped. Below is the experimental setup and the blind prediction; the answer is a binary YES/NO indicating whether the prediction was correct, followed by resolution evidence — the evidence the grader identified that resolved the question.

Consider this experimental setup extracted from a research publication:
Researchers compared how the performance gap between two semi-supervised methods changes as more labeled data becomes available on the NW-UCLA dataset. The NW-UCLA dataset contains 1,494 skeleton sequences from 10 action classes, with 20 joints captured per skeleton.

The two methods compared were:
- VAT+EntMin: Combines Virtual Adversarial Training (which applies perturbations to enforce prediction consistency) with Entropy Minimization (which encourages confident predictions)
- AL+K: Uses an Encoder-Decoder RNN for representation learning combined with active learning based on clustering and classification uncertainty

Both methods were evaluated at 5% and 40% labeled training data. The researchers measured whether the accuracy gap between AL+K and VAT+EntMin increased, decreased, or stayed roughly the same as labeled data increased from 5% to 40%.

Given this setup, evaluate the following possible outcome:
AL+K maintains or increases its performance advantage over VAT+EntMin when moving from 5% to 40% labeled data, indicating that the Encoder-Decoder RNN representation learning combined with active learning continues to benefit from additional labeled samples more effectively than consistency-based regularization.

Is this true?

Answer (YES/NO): NO